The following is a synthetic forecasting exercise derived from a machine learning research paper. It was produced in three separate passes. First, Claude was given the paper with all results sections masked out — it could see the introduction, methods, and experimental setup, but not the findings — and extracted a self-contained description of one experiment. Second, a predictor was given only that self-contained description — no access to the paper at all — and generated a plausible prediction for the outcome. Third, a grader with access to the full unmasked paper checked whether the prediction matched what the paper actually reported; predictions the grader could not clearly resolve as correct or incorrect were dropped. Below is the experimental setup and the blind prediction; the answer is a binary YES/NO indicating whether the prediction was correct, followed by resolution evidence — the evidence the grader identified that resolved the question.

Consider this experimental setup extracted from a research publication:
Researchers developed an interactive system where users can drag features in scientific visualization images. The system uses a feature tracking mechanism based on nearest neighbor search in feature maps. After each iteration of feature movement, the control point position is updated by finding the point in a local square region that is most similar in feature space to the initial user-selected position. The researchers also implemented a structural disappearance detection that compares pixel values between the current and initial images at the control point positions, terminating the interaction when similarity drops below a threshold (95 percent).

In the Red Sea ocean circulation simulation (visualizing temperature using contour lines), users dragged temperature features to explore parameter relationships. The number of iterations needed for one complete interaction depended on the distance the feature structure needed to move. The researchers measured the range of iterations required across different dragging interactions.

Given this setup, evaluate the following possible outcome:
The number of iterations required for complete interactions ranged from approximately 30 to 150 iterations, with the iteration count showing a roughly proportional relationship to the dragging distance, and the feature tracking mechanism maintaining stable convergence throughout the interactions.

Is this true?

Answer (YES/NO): NO